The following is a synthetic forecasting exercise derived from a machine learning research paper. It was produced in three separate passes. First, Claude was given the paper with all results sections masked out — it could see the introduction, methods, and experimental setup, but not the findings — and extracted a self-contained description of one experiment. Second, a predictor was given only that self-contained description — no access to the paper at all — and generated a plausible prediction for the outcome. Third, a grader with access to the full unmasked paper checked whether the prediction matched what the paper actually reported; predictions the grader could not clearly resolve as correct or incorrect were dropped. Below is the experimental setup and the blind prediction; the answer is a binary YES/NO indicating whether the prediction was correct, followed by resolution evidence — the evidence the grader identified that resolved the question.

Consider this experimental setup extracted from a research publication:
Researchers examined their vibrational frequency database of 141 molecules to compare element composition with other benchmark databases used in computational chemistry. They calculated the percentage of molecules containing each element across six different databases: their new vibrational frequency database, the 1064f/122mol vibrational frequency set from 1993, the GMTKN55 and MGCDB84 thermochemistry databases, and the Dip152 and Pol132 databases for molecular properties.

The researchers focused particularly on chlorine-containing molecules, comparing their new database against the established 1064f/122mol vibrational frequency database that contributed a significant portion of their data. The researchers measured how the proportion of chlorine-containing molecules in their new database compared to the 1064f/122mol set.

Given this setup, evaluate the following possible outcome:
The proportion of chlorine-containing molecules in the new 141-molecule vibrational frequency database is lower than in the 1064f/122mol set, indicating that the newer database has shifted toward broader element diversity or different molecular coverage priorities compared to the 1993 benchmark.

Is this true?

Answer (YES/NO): NO